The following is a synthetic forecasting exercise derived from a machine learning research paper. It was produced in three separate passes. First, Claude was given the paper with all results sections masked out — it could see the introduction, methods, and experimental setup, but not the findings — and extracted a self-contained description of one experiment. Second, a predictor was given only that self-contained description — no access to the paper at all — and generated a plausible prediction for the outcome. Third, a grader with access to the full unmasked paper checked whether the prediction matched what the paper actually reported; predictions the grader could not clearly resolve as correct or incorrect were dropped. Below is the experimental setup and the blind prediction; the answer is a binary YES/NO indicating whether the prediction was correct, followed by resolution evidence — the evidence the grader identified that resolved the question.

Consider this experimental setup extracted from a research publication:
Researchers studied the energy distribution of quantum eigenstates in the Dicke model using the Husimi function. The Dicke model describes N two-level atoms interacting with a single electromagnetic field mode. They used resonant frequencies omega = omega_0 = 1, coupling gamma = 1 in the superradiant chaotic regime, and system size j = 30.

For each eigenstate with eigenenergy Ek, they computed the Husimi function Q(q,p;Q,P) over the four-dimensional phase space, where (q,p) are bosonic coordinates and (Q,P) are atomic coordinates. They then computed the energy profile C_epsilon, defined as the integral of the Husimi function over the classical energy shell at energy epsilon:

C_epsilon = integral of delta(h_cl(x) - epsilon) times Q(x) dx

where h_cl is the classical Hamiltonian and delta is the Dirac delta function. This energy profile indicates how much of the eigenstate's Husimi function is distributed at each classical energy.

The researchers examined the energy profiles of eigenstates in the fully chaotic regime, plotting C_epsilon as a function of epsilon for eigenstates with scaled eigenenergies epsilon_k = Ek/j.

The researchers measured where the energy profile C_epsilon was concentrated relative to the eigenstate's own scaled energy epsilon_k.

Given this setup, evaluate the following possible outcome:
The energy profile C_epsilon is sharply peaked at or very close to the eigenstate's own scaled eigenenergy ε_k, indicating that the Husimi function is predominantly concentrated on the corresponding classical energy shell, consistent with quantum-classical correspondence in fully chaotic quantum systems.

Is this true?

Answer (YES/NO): YES